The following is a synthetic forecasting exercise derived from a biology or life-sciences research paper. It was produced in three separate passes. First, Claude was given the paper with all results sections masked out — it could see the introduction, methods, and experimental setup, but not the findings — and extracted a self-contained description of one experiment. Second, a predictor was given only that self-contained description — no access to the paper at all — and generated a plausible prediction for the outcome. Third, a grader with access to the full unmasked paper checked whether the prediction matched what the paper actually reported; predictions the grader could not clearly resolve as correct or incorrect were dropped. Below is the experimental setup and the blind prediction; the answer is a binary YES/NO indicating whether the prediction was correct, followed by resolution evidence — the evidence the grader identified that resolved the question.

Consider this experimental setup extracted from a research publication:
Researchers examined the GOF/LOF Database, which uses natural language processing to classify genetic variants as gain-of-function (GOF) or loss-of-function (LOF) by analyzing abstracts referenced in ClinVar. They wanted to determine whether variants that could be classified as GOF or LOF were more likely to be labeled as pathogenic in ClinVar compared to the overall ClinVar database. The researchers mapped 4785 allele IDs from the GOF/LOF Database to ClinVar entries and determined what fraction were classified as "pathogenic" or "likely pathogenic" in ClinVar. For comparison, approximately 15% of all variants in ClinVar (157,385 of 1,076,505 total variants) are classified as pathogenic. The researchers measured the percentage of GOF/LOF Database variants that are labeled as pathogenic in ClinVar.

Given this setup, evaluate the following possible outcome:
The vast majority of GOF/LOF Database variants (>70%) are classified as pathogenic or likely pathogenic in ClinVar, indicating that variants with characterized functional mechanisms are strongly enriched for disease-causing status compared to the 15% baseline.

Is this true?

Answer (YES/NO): YES